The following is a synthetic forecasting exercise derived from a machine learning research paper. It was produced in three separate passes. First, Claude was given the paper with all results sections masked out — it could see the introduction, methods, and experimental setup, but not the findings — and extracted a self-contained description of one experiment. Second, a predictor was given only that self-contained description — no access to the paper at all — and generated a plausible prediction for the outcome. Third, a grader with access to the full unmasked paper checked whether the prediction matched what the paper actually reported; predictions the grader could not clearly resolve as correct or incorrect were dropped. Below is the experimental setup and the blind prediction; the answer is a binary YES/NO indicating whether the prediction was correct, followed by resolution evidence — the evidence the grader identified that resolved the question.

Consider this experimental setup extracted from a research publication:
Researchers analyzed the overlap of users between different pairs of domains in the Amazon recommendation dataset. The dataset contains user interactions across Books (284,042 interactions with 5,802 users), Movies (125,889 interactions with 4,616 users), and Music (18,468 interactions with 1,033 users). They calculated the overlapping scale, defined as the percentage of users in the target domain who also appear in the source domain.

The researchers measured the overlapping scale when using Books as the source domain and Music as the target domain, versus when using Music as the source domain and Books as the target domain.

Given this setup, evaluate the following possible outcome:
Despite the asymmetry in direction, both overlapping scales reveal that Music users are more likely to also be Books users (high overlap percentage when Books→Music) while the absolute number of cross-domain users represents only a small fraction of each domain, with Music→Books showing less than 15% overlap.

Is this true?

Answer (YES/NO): NO